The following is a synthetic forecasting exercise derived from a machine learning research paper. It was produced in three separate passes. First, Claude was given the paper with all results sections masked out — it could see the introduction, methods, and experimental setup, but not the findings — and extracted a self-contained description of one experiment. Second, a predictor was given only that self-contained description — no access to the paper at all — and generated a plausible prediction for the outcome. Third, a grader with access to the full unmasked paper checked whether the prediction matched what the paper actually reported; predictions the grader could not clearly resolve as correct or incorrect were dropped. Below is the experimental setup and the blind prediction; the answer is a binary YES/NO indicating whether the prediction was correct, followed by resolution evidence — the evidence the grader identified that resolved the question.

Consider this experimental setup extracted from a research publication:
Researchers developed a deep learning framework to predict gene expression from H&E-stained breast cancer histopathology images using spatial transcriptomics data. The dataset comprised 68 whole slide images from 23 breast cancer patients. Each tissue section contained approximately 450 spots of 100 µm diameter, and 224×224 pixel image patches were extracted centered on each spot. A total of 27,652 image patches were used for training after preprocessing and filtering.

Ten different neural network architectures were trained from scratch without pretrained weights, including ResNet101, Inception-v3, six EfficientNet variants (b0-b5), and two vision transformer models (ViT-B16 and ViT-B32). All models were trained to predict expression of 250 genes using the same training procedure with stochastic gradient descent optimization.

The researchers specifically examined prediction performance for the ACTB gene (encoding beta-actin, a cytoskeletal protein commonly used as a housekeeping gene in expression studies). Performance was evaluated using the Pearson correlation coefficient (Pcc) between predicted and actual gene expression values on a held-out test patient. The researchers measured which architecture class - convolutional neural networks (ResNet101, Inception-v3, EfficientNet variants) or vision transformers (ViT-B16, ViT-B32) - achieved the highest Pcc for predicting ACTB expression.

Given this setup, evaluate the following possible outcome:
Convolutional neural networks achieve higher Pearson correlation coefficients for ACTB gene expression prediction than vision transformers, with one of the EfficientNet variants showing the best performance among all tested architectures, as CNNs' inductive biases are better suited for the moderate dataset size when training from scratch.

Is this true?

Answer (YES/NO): NO